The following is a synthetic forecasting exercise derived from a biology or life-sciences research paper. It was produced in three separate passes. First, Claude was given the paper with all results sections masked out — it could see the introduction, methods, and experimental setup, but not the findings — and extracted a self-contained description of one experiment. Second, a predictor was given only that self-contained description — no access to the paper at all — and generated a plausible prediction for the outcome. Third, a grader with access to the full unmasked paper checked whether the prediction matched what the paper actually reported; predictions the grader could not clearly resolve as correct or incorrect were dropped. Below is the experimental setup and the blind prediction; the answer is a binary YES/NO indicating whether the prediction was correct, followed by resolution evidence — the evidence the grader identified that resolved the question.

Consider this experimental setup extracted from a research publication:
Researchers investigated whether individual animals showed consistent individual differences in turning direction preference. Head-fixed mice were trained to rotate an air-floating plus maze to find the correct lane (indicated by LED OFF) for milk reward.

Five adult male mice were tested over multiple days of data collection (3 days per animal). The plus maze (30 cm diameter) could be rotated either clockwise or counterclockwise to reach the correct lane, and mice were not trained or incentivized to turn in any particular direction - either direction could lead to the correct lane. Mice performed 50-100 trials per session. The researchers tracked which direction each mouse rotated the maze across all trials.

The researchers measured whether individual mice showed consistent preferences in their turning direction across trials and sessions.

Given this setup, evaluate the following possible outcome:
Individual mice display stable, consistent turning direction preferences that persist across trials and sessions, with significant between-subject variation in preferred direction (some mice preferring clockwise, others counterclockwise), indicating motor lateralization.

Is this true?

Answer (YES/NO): YES